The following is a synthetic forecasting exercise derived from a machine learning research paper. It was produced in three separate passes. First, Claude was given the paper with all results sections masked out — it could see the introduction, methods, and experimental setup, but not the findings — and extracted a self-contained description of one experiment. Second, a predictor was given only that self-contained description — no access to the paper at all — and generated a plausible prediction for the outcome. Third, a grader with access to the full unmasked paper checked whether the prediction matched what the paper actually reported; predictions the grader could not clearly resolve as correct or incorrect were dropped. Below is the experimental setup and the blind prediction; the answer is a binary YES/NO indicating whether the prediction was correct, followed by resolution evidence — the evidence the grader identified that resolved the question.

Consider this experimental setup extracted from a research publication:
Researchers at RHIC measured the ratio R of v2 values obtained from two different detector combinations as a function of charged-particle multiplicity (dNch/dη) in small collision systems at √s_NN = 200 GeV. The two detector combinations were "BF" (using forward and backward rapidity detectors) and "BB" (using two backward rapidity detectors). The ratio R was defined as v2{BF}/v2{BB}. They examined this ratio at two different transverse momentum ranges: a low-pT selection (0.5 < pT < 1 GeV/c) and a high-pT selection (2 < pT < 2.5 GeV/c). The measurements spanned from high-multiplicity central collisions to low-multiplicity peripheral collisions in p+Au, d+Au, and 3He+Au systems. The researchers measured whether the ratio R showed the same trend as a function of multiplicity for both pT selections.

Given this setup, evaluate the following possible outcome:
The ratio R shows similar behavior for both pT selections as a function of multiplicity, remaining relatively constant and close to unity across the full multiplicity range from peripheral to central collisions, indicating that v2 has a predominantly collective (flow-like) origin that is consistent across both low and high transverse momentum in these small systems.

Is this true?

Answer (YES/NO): NO